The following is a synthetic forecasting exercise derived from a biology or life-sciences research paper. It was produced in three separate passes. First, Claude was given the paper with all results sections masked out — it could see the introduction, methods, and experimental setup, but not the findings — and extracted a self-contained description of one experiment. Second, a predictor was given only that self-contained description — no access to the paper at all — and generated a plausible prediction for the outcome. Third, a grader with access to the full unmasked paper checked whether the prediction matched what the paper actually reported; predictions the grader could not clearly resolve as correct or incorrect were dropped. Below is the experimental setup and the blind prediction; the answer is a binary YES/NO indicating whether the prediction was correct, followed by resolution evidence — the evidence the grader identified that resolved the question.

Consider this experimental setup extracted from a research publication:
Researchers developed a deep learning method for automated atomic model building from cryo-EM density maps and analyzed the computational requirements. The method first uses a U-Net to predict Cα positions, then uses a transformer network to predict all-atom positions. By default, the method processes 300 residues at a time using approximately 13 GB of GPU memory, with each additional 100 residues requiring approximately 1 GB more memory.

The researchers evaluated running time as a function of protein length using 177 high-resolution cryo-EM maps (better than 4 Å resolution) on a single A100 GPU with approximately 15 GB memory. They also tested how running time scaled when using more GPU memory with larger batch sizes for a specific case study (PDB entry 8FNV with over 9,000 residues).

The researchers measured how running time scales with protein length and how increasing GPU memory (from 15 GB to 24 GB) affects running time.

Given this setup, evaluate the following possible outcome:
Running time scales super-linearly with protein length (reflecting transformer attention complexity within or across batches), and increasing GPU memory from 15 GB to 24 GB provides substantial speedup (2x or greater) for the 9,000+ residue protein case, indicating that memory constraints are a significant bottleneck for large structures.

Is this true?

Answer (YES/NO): NO